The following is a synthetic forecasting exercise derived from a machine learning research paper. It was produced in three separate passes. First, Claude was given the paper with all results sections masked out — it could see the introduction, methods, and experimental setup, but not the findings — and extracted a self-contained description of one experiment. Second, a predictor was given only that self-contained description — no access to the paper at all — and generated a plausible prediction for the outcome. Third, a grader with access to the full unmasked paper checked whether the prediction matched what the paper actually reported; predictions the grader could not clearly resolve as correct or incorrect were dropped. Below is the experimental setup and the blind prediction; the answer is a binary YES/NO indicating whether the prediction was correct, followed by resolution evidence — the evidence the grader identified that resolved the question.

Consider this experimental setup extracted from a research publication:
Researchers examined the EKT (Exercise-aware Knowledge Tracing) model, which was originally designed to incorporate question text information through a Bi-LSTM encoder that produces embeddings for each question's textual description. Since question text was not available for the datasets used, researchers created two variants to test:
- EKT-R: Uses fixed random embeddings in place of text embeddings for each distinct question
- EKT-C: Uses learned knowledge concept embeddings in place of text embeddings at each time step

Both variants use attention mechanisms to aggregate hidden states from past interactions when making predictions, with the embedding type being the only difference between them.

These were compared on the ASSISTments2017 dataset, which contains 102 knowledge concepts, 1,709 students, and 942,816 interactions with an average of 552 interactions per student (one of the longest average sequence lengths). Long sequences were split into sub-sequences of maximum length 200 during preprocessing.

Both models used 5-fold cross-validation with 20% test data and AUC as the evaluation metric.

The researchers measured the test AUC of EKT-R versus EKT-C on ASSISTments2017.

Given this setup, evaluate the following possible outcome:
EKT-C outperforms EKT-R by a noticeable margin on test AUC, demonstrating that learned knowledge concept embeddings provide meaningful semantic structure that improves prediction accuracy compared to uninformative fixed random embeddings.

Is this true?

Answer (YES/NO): NO